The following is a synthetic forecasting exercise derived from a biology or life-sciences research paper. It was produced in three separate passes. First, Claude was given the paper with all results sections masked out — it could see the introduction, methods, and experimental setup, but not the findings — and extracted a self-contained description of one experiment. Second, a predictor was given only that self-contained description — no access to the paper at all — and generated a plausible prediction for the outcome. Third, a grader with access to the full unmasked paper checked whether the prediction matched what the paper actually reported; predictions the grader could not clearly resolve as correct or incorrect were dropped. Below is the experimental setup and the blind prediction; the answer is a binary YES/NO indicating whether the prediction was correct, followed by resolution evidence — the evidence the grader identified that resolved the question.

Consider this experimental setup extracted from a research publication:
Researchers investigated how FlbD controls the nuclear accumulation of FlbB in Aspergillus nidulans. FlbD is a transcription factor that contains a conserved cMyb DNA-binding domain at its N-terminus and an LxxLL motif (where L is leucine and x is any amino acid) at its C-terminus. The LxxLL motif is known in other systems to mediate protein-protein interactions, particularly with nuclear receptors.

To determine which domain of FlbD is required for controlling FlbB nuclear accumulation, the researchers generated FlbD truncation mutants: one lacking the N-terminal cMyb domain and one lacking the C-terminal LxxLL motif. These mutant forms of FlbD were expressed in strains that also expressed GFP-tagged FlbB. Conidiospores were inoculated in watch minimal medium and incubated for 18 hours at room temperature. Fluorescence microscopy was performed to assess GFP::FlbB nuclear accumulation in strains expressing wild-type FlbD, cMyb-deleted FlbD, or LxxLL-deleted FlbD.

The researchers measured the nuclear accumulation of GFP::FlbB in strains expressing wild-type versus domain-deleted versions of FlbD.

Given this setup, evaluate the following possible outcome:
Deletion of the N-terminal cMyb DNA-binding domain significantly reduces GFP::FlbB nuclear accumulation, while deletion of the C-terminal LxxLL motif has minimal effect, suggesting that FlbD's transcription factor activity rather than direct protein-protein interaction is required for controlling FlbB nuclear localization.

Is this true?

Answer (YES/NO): NO